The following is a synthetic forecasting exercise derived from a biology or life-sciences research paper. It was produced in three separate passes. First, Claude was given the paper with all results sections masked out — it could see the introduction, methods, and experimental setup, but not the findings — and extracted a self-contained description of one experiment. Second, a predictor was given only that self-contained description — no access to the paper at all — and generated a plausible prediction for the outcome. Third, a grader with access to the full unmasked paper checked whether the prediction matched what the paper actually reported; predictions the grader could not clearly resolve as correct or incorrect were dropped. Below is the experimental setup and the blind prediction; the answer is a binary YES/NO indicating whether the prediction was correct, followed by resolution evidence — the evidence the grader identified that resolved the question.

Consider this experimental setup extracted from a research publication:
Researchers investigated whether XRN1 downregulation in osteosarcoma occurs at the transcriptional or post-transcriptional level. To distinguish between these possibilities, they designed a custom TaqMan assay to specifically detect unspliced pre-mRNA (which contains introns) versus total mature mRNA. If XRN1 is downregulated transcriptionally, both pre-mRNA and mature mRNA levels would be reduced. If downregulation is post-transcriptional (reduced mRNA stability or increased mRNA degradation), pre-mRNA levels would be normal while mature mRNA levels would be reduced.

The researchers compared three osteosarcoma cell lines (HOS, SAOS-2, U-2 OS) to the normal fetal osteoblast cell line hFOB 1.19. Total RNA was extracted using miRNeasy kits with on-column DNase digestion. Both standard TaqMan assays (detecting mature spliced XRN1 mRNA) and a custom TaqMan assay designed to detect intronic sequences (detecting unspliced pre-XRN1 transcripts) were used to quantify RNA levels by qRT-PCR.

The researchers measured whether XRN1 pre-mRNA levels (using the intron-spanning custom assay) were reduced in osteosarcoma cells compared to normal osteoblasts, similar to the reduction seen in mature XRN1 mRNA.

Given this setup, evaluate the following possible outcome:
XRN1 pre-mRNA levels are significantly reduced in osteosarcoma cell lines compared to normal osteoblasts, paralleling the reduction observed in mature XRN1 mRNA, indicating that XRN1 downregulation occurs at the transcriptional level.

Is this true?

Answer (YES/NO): NO